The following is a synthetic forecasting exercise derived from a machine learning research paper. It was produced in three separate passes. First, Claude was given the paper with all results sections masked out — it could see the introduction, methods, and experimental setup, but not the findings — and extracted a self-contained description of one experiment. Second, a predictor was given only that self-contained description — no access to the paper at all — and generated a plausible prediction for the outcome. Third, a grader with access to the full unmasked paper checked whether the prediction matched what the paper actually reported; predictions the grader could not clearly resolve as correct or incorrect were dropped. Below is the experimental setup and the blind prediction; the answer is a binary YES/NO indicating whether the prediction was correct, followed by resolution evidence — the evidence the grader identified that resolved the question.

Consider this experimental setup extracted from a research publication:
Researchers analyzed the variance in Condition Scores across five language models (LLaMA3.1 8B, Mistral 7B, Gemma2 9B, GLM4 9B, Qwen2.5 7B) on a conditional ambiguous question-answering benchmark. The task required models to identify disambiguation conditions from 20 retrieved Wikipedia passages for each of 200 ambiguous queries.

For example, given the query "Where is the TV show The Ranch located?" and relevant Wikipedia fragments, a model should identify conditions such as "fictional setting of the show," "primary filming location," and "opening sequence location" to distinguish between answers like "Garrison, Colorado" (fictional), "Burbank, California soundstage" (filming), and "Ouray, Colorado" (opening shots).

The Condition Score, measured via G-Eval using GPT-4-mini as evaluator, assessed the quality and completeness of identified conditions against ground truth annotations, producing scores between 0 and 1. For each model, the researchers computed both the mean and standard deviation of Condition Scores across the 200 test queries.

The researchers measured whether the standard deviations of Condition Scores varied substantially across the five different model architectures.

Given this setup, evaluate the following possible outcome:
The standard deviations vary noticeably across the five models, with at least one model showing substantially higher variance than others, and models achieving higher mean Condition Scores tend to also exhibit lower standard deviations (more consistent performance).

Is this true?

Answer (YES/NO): NO